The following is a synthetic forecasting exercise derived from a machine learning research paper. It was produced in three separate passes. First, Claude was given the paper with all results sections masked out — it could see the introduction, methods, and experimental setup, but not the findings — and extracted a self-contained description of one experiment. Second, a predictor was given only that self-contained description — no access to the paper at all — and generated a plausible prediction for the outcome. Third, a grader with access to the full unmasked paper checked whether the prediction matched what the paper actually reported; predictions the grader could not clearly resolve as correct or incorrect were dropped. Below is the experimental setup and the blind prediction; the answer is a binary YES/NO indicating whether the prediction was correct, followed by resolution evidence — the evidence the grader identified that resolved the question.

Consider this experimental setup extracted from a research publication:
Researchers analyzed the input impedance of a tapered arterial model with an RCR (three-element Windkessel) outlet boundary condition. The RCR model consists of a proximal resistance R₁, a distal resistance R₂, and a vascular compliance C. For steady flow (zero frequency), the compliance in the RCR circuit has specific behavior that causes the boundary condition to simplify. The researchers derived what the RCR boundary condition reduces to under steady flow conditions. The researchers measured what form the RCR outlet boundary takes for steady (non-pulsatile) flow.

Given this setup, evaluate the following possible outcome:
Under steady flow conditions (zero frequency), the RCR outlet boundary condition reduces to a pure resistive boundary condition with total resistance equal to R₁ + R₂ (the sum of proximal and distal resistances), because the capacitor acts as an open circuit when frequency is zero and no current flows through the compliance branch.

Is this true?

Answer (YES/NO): YES